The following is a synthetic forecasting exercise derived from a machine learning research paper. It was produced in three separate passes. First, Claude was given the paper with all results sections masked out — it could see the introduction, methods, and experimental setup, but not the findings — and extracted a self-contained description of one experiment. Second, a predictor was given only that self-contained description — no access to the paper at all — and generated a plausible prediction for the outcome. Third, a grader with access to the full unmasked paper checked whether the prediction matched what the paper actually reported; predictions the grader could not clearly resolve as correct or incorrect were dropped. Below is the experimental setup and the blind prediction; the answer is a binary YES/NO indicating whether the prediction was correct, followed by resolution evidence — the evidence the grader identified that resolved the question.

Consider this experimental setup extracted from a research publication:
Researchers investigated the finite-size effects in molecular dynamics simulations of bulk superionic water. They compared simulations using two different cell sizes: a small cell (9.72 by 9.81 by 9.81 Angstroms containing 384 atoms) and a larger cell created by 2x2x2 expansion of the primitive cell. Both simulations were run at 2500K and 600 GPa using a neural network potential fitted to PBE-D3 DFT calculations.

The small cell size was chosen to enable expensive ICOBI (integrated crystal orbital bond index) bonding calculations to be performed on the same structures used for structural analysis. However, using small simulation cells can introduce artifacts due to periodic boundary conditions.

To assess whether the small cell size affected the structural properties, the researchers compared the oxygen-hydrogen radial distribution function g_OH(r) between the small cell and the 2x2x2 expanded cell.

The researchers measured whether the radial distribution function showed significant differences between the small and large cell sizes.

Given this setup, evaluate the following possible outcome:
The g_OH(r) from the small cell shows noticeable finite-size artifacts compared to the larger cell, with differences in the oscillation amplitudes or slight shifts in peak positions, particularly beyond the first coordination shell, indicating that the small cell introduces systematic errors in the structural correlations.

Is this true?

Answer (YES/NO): NO